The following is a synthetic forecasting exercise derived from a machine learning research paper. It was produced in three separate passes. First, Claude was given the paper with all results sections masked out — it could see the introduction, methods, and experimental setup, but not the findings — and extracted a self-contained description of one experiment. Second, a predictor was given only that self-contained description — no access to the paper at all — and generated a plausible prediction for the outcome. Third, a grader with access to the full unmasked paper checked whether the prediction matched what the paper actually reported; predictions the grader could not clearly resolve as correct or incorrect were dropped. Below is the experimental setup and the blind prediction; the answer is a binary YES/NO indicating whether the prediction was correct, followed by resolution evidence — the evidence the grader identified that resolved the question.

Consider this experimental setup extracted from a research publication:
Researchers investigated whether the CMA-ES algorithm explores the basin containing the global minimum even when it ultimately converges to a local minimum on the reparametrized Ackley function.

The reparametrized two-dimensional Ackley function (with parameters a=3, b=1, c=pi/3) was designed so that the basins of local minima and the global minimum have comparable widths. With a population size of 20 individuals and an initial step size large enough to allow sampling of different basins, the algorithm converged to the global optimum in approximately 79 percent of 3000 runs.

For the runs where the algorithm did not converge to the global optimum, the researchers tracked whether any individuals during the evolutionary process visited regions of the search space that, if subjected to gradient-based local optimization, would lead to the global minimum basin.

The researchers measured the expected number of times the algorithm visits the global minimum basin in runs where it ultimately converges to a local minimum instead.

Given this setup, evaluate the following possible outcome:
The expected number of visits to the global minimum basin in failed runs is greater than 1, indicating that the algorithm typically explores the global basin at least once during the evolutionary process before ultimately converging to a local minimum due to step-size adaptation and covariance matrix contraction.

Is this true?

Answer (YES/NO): YES